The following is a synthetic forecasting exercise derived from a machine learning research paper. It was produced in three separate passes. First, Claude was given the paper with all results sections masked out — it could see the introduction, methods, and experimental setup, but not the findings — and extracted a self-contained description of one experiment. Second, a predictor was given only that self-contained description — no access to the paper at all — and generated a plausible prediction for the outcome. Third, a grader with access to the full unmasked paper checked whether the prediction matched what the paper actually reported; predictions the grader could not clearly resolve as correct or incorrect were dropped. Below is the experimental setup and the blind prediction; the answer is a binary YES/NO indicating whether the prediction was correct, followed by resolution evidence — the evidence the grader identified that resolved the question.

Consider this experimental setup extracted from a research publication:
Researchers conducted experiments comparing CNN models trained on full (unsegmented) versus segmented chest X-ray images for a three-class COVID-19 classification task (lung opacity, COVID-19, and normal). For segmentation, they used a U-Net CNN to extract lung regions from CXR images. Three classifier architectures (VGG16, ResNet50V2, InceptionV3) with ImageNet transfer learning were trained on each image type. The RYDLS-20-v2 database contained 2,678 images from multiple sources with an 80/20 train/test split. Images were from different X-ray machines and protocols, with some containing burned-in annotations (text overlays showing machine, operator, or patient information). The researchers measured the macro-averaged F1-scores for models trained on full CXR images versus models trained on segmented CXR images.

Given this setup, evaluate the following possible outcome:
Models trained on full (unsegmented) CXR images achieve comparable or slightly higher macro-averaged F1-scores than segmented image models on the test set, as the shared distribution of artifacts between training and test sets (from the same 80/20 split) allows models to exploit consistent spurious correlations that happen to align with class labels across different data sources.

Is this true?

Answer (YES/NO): YES